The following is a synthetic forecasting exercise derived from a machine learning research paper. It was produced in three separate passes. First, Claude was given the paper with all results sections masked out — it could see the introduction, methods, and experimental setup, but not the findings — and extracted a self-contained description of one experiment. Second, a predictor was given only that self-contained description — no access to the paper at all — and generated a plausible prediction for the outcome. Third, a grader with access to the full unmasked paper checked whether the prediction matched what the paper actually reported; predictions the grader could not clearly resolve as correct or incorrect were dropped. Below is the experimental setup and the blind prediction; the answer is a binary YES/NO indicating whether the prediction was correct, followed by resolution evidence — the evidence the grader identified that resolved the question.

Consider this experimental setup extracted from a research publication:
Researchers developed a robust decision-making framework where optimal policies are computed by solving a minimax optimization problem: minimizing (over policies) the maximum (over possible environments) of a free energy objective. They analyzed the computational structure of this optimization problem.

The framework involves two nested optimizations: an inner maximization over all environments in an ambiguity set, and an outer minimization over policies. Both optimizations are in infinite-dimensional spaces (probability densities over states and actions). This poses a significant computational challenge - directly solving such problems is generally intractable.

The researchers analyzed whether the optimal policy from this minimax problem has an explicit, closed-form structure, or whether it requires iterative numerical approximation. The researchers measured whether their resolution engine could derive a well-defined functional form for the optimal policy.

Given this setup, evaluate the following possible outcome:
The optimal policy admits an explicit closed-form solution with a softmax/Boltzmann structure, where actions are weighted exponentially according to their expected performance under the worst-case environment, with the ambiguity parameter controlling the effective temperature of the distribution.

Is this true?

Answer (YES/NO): NO